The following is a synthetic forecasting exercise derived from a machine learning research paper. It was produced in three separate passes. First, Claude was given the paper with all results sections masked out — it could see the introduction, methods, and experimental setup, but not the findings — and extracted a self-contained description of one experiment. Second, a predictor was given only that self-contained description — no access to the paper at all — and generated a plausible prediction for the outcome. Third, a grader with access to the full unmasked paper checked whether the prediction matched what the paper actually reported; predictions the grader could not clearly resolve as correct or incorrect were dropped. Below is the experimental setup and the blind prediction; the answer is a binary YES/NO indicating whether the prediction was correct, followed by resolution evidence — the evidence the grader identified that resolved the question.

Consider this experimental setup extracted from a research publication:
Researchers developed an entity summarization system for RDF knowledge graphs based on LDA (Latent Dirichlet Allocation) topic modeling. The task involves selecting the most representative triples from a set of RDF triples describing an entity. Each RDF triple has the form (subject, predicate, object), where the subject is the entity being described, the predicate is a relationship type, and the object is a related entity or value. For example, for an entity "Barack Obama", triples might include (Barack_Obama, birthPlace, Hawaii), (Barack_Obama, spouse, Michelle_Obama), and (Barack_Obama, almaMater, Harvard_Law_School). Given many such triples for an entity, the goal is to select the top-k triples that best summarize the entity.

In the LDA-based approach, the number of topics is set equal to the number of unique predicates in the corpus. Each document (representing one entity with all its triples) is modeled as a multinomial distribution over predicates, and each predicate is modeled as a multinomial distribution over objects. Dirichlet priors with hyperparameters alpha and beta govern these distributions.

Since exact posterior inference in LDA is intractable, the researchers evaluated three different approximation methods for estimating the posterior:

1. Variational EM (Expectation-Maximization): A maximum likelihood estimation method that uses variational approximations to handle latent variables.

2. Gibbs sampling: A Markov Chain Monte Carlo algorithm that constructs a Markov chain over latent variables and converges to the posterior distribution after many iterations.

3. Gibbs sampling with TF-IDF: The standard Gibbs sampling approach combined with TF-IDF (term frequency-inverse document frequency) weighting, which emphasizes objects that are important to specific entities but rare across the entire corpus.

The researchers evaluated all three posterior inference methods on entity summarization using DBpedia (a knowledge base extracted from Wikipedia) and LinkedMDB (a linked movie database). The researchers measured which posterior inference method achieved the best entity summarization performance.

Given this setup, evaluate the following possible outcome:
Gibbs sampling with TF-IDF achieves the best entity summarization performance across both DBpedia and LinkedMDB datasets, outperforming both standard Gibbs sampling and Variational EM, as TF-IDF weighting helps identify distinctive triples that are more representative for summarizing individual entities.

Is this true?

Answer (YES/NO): NO